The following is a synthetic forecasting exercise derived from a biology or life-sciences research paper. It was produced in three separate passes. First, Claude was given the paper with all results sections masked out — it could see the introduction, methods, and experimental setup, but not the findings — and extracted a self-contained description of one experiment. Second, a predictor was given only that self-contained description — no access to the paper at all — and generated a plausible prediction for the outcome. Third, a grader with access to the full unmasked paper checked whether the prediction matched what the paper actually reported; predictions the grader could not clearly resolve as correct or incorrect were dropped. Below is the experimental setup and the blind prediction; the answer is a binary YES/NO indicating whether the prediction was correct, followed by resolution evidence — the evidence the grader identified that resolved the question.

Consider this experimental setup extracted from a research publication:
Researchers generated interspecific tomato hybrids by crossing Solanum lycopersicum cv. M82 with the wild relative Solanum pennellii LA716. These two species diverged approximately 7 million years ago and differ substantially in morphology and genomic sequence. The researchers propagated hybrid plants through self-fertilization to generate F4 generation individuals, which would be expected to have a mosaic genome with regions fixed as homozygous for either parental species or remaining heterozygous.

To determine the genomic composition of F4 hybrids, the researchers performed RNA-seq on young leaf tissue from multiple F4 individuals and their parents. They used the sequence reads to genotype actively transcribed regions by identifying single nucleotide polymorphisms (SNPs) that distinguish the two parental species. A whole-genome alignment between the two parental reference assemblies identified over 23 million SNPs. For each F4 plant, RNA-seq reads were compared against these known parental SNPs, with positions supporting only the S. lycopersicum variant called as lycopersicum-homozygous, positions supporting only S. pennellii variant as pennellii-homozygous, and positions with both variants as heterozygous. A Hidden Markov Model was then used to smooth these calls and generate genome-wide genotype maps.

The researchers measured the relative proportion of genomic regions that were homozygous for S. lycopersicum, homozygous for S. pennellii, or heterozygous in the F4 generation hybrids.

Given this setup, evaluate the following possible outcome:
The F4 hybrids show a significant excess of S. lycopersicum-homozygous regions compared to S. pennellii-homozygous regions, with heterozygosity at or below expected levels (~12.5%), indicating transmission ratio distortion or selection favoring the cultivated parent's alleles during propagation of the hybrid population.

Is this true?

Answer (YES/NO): NO